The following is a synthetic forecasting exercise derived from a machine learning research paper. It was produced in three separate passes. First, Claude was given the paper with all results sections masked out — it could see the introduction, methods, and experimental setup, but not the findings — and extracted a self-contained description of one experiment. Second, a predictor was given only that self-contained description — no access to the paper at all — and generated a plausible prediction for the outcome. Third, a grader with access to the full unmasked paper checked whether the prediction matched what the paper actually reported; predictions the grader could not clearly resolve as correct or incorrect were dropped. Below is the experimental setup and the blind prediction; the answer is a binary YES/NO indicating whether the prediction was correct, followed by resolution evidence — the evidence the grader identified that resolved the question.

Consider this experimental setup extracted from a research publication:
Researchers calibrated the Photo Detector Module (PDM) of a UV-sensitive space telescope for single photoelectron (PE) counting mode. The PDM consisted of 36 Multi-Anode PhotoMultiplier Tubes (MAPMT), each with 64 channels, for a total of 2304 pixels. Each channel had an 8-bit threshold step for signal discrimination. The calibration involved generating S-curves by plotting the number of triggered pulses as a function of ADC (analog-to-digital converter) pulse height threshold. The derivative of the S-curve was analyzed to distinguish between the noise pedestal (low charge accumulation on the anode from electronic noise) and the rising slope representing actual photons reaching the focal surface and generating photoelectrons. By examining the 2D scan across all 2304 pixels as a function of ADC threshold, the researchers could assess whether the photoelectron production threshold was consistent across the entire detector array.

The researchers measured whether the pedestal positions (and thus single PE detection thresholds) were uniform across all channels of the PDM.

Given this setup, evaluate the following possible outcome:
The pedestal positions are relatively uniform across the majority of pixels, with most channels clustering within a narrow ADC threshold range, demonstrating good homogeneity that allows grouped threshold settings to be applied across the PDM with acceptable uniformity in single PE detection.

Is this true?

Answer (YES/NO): NO